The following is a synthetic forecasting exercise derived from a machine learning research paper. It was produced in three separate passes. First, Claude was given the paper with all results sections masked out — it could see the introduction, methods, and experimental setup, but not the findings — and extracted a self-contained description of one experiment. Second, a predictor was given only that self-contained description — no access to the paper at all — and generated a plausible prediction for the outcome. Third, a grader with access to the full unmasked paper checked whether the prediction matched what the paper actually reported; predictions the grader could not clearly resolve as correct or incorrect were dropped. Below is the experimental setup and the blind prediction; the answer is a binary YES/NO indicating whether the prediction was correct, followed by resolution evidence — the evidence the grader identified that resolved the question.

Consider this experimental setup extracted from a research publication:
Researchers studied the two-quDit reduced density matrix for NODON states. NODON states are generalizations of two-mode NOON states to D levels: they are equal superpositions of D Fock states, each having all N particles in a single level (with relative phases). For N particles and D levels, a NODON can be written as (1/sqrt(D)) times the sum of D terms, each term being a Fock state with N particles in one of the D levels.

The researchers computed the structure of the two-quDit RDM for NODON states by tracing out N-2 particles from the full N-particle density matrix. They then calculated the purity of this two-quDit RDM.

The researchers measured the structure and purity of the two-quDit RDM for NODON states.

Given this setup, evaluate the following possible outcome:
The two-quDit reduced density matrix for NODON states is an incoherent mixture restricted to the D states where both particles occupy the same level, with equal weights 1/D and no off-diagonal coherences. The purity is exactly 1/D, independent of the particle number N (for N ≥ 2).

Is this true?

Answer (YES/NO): YES